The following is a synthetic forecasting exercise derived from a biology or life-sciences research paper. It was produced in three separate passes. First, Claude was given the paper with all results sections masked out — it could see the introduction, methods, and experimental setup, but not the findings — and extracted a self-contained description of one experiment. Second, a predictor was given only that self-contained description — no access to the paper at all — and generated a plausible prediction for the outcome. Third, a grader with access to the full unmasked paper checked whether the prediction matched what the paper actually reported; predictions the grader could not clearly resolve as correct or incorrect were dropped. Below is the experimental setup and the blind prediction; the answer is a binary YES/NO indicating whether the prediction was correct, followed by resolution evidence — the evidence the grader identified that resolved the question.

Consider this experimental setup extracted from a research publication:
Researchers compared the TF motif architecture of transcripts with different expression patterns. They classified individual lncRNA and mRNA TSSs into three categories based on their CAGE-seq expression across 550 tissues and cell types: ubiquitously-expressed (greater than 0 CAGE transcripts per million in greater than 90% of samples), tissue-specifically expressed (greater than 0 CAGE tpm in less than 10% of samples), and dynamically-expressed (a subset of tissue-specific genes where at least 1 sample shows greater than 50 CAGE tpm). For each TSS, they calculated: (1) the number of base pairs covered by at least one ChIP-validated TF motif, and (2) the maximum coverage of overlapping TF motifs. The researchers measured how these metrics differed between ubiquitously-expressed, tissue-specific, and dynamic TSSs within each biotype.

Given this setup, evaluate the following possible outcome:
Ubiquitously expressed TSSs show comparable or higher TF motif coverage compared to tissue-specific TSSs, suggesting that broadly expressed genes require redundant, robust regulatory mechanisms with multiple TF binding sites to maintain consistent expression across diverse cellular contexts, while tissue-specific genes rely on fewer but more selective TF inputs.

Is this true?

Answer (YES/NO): YES